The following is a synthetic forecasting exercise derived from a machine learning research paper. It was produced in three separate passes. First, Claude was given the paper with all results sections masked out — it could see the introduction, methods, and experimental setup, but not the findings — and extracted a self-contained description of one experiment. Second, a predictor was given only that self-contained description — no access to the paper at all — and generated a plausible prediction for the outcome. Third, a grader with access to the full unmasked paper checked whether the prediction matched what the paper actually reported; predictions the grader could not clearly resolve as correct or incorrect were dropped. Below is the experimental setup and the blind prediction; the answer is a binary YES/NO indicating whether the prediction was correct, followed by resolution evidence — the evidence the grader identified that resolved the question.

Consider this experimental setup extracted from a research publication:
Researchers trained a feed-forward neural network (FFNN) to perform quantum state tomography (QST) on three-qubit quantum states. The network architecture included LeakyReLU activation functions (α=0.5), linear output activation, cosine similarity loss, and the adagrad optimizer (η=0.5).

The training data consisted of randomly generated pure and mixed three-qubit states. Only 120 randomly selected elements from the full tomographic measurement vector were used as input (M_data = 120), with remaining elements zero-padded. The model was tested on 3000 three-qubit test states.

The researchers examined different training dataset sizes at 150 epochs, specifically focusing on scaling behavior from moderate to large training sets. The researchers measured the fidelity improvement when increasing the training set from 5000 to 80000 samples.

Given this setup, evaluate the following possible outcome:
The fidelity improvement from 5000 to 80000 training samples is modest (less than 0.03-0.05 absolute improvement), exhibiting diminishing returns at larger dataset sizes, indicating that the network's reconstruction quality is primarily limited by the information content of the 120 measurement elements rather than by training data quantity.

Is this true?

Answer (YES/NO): YES